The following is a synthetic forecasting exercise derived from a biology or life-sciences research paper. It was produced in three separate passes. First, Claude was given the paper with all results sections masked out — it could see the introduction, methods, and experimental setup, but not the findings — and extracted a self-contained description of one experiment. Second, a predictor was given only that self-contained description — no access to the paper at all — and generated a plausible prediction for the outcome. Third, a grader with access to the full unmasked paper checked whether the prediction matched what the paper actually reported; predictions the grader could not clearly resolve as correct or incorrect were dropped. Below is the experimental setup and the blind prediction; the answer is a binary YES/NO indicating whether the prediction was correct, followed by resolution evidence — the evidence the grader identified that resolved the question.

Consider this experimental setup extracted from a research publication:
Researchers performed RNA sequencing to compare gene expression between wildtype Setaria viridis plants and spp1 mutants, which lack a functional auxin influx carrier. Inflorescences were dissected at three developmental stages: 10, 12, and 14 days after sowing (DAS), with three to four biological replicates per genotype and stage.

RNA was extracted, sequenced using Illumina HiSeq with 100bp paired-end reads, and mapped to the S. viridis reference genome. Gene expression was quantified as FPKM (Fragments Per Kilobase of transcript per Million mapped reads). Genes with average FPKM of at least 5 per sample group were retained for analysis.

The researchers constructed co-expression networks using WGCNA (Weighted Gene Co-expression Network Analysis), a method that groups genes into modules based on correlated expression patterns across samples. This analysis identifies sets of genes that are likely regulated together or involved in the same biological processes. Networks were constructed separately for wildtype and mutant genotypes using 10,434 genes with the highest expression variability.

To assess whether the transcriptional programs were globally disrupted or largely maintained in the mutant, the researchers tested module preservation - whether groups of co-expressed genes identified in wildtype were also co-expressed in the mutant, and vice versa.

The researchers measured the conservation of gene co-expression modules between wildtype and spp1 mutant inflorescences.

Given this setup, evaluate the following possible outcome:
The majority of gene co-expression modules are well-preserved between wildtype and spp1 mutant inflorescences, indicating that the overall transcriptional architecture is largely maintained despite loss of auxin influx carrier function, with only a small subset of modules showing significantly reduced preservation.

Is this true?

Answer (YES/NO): YES